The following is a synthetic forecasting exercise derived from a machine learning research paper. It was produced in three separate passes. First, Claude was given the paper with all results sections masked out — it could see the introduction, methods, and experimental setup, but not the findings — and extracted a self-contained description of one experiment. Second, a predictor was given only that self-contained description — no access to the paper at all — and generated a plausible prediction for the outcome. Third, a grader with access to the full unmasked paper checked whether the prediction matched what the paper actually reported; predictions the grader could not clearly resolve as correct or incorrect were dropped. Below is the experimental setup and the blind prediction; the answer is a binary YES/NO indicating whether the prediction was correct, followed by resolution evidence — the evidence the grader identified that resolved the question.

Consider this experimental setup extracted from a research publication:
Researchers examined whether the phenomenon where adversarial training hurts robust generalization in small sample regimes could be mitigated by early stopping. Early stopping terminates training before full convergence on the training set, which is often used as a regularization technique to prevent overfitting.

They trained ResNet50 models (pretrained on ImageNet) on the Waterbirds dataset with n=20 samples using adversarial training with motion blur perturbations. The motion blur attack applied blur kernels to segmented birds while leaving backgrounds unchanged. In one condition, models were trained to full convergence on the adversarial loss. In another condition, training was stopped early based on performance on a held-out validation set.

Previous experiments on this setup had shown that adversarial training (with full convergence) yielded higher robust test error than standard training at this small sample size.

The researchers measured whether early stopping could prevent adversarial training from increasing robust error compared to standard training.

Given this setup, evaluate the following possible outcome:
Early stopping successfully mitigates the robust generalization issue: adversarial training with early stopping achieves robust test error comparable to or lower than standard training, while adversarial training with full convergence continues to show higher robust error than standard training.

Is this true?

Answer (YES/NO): NO